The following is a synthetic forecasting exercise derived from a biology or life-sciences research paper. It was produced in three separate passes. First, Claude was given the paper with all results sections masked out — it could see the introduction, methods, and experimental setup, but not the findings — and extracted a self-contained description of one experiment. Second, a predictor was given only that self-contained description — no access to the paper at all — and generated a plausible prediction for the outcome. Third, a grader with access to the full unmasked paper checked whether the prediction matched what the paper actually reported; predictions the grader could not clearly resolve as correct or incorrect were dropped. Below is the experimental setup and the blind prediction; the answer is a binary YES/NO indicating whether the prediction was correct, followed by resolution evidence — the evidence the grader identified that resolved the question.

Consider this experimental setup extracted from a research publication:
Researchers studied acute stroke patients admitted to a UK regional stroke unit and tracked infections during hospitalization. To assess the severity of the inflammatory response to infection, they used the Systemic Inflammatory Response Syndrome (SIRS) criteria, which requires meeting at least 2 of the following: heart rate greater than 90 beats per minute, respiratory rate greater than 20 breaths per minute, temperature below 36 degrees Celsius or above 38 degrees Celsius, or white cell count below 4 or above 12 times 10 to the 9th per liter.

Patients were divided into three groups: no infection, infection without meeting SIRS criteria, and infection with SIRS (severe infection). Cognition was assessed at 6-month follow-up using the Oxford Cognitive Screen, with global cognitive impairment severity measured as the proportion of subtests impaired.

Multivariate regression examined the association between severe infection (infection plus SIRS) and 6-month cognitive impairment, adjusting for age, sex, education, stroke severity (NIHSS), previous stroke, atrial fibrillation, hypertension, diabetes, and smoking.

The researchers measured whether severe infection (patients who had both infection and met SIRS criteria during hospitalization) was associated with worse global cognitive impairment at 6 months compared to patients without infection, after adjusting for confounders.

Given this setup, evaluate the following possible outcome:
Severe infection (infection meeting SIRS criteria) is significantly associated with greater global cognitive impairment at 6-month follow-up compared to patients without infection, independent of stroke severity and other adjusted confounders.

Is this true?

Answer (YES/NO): NO